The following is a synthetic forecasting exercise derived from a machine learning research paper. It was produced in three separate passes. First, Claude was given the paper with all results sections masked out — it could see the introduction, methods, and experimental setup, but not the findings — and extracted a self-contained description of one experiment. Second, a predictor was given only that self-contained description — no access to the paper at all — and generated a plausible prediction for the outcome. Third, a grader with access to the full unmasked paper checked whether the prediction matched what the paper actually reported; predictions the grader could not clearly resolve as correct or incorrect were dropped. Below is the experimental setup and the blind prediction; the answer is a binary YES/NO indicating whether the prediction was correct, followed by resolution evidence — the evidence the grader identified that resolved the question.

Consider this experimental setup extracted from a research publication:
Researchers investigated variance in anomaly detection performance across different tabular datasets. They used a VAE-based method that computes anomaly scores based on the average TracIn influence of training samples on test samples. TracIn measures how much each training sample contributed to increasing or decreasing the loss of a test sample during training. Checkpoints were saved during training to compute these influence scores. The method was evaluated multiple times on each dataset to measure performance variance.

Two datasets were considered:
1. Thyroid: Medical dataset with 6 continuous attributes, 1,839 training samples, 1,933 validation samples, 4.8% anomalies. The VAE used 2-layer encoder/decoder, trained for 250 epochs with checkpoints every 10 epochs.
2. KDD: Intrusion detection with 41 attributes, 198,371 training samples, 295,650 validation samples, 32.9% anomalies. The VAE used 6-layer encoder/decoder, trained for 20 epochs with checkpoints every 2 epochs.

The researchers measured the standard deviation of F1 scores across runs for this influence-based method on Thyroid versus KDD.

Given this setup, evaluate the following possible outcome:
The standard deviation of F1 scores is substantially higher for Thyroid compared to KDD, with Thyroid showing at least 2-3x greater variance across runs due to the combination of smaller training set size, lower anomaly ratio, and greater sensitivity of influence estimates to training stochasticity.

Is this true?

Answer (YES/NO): YES